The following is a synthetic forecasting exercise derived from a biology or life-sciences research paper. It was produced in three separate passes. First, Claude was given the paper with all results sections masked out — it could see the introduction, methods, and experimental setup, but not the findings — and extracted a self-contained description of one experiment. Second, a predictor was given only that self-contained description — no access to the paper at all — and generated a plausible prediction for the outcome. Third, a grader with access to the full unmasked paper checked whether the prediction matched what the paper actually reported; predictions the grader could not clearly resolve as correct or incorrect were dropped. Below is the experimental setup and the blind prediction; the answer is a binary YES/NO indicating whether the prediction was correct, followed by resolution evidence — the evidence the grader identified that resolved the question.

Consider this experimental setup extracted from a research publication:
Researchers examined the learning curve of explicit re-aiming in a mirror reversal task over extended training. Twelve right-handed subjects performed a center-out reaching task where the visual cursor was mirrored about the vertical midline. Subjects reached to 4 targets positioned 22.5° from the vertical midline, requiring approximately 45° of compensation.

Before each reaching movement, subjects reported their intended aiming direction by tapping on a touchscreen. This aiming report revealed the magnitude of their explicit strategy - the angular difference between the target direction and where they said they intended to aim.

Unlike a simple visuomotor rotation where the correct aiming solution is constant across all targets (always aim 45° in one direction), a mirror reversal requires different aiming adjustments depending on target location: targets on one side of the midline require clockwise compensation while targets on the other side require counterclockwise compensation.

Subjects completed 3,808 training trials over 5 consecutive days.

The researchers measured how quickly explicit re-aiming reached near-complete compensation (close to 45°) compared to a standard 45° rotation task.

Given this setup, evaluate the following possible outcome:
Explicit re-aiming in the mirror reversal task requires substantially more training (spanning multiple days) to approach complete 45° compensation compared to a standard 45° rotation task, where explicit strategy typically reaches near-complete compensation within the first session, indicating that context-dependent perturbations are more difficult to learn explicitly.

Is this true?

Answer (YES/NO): NO